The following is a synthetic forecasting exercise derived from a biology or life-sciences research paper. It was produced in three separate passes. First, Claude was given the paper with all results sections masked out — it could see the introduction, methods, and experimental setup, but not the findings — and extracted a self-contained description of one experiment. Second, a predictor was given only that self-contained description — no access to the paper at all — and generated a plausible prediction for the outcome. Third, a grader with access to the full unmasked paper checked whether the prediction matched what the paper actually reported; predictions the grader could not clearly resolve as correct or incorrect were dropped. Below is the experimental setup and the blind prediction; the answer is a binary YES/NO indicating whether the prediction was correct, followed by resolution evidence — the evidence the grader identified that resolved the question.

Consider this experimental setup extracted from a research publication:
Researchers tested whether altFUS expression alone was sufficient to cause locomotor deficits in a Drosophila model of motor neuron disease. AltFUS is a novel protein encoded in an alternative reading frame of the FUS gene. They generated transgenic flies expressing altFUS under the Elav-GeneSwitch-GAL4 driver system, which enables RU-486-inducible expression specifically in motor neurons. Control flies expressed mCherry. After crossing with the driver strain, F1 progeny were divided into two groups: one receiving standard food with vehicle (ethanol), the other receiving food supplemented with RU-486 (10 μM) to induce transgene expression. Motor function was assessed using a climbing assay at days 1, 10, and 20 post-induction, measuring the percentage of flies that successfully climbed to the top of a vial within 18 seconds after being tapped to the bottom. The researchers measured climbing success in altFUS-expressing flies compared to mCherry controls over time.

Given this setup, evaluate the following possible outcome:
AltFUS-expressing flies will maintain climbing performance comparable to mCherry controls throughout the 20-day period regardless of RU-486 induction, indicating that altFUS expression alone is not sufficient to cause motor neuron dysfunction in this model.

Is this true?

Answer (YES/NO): YES